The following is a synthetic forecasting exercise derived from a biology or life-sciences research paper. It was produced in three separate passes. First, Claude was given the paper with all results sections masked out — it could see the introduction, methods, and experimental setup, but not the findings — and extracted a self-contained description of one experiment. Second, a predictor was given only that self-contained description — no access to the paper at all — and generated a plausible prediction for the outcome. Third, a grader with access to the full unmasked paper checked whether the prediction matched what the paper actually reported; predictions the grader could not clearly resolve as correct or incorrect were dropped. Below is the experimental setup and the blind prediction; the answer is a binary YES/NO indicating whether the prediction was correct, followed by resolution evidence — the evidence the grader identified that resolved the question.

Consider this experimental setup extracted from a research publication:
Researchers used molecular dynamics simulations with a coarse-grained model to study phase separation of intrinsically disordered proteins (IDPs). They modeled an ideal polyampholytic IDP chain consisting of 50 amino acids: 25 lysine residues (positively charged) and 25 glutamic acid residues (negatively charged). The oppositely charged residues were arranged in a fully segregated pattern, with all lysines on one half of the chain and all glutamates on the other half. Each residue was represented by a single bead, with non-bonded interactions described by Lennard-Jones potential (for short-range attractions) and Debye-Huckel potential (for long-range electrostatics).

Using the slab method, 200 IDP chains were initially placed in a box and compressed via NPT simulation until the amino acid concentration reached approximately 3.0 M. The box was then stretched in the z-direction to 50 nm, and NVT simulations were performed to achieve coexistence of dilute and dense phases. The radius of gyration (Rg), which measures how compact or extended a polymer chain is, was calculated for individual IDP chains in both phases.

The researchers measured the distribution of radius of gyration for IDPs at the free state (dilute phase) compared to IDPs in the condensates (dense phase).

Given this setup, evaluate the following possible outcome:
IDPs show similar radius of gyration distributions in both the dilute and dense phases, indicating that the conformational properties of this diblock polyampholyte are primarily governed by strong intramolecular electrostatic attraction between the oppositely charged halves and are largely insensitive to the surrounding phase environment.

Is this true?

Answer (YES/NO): NO